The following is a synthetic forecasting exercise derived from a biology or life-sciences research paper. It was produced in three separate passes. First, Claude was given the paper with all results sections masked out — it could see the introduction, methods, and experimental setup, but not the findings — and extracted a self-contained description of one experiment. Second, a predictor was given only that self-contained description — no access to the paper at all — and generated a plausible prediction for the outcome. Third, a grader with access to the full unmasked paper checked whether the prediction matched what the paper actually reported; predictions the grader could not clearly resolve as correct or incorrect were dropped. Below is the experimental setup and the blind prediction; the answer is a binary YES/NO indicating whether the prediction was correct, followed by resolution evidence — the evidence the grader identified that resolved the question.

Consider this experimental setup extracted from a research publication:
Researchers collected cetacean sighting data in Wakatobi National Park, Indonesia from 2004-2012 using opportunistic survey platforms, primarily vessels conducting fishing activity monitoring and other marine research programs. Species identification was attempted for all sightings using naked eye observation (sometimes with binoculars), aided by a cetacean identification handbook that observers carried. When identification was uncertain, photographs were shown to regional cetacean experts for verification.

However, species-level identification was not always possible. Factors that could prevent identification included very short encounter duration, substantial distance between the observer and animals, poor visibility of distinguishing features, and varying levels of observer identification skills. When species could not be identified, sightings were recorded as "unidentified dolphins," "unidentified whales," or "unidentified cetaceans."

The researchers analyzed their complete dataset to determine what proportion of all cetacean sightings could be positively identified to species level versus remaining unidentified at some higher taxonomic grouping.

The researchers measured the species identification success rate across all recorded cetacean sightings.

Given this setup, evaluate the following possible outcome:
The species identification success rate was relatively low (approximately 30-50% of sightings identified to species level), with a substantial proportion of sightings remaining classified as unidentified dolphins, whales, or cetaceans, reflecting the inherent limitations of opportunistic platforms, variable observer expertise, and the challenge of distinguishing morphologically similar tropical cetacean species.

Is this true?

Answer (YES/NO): YES